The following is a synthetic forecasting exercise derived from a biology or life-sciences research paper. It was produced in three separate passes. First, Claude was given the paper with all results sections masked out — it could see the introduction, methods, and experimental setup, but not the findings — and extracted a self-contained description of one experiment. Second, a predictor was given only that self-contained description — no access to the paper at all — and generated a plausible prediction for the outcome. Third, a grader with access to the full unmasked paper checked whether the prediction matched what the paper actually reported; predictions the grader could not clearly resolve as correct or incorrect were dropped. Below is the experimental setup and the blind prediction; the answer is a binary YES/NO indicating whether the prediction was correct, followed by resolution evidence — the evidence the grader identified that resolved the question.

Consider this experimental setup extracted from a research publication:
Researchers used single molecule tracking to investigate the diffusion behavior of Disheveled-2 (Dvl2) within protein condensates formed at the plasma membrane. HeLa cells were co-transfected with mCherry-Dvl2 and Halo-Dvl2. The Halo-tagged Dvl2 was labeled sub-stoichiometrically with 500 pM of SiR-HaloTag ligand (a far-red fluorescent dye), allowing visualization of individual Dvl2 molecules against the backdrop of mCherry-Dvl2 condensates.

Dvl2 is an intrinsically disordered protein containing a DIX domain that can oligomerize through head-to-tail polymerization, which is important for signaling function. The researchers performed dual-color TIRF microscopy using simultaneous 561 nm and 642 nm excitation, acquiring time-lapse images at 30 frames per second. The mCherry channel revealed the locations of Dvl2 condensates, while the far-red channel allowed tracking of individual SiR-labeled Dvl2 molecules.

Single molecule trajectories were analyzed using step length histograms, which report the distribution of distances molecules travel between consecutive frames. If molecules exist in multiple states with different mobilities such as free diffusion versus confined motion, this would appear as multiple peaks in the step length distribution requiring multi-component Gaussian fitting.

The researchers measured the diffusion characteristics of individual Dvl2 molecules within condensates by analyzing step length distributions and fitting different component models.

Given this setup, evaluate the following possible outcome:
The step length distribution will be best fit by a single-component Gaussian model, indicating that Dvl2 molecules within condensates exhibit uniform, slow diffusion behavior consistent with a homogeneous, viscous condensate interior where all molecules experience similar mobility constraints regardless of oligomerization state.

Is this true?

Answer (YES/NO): NO